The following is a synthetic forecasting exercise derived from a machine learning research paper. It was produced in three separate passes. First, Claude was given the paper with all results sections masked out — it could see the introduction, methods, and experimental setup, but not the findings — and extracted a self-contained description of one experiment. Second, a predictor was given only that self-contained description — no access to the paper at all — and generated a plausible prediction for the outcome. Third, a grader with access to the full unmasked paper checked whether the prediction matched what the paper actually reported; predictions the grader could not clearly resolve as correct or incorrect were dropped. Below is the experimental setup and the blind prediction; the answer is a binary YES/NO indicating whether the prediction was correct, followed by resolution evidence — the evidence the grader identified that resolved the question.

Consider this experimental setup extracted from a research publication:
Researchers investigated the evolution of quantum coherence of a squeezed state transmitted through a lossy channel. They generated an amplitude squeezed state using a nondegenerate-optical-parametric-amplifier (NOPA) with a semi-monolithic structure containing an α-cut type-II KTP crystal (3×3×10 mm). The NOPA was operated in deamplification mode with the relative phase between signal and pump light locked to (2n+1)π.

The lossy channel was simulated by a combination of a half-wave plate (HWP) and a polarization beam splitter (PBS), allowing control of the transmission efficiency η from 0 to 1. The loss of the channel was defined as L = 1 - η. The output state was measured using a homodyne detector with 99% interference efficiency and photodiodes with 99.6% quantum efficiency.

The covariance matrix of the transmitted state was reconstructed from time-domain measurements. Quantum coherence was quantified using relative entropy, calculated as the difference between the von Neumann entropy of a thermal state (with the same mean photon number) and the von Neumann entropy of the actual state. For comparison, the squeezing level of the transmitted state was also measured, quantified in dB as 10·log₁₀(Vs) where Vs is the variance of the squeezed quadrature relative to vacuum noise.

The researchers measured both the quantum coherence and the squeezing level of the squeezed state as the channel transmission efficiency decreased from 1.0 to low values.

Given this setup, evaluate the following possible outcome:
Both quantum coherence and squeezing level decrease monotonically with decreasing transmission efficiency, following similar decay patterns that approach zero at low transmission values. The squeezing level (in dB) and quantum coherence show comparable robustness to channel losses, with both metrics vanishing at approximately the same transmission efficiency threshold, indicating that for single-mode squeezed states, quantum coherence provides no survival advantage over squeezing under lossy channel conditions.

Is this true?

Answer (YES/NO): YES